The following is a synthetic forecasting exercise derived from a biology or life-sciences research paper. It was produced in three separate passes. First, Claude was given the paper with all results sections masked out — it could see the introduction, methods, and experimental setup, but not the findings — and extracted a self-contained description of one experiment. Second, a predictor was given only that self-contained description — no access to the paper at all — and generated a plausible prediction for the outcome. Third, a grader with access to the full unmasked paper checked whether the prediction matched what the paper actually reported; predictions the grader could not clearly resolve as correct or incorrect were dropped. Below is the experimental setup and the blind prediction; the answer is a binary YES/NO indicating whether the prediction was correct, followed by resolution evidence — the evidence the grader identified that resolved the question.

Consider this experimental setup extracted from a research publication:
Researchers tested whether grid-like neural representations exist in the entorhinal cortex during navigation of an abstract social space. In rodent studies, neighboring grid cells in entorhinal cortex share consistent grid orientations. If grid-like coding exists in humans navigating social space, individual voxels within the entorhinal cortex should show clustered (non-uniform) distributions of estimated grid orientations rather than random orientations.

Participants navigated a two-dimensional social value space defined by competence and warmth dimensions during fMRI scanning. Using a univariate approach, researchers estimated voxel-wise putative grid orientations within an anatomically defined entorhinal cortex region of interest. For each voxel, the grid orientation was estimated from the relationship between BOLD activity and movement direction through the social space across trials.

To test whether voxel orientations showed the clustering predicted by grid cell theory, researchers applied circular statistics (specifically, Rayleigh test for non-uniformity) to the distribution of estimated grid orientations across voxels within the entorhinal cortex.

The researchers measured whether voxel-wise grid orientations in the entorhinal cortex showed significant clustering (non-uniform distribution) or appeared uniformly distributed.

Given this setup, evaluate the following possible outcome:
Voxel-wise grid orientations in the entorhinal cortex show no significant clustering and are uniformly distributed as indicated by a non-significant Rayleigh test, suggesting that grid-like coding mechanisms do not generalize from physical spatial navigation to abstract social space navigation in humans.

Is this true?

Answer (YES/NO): NO